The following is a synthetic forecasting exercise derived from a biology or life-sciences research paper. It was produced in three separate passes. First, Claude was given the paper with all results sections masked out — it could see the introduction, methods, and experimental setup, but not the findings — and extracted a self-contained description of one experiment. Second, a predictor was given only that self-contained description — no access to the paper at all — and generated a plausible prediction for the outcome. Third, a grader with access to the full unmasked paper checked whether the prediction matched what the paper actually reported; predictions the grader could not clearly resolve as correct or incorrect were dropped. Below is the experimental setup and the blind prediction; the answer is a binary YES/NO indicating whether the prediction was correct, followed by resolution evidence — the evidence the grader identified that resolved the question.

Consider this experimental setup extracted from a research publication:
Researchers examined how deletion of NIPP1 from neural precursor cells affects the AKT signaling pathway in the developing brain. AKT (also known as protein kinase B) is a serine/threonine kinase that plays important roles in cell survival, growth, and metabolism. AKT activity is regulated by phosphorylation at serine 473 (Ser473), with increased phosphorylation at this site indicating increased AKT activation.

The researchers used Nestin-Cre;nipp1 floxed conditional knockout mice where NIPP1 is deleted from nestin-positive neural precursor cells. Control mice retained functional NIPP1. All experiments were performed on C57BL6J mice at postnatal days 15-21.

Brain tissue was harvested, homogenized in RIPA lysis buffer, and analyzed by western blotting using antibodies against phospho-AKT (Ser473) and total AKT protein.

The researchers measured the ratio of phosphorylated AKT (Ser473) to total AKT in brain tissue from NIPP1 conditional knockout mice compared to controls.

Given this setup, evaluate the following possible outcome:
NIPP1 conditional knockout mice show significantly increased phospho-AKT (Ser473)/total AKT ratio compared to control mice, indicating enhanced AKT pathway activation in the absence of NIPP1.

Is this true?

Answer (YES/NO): YES